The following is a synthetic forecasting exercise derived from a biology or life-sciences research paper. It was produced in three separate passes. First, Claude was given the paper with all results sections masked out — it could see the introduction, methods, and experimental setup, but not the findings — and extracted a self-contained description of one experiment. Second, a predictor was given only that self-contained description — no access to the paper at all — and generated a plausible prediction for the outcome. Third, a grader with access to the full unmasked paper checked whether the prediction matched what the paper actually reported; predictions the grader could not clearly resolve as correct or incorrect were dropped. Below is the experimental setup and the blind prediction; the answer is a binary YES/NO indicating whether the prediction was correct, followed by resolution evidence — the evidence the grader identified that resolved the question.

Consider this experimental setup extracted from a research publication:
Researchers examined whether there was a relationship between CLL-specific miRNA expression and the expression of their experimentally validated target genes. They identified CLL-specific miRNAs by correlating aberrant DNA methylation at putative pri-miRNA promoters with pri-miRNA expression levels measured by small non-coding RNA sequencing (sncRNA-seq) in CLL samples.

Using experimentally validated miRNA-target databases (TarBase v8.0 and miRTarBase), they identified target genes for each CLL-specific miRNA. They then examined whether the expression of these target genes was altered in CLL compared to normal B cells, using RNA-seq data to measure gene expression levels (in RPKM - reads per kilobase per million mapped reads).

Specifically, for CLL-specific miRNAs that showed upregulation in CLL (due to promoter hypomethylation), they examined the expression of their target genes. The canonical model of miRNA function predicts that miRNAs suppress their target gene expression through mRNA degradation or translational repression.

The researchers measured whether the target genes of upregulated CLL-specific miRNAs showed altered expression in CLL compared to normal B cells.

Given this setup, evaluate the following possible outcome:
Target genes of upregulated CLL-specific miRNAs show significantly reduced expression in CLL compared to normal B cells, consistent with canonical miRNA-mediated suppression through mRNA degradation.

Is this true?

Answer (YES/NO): YES